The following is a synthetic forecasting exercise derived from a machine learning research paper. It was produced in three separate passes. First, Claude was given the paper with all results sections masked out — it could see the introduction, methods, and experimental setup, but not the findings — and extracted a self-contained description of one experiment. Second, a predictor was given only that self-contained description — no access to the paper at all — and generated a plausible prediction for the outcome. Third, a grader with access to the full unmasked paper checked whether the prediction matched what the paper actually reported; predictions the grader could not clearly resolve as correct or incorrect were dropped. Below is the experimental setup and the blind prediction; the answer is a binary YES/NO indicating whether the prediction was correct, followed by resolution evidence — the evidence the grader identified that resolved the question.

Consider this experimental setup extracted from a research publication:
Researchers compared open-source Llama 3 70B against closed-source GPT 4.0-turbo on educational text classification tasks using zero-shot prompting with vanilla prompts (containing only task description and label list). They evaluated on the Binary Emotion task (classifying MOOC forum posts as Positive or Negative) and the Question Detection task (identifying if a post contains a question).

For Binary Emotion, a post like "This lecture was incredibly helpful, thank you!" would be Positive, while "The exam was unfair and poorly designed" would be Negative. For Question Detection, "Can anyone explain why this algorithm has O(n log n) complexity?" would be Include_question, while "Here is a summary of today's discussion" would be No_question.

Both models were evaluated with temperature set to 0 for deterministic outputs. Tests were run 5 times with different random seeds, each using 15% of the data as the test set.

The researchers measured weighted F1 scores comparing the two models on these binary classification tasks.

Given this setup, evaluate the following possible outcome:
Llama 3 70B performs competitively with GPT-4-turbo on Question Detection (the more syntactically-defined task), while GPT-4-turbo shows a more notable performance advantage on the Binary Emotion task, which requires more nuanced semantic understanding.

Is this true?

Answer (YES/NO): NO